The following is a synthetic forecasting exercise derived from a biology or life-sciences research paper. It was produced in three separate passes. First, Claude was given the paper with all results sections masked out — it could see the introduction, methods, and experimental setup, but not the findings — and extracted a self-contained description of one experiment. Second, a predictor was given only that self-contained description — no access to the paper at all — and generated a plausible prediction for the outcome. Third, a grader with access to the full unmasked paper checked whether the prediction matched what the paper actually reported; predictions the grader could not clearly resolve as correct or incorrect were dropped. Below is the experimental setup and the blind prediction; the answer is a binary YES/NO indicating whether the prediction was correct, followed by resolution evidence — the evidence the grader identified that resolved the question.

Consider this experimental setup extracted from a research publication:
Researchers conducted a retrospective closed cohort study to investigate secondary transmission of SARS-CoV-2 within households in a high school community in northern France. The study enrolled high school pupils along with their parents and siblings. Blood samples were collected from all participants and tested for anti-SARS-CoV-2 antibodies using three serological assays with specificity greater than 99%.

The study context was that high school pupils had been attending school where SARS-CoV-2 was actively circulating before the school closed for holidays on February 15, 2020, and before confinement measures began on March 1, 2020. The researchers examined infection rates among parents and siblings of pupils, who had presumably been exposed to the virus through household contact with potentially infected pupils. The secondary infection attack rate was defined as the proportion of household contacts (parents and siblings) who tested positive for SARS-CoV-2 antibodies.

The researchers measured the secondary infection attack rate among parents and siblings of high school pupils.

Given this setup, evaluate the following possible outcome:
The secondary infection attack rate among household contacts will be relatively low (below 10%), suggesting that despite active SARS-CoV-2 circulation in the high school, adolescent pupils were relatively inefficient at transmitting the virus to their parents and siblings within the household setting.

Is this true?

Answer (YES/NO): NO